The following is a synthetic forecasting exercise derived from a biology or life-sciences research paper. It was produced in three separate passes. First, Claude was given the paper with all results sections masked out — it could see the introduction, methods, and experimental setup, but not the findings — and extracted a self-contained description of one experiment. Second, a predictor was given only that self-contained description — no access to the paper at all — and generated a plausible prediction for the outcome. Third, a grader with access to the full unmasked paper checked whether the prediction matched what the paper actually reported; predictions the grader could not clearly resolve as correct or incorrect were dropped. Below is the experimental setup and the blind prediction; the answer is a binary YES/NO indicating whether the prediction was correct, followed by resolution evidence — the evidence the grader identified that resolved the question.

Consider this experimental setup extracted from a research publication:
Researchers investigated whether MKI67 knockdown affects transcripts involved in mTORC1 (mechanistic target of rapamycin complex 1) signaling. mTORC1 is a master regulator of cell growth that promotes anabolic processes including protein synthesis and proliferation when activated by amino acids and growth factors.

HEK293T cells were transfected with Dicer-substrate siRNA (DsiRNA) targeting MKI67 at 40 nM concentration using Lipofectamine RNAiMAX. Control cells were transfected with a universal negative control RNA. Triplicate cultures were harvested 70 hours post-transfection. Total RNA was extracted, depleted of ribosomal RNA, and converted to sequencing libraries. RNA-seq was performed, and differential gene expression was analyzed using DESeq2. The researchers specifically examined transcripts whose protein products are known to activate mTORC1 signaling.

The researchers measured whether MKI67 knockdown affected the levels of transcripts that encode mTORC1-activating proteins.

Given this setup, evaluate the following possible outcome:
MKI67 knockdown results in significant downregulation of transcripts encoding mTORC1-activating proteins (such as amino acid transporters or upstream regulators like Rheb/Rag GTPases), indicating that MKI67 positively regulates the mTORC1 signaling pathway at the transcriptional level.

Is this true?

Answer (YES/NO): NO